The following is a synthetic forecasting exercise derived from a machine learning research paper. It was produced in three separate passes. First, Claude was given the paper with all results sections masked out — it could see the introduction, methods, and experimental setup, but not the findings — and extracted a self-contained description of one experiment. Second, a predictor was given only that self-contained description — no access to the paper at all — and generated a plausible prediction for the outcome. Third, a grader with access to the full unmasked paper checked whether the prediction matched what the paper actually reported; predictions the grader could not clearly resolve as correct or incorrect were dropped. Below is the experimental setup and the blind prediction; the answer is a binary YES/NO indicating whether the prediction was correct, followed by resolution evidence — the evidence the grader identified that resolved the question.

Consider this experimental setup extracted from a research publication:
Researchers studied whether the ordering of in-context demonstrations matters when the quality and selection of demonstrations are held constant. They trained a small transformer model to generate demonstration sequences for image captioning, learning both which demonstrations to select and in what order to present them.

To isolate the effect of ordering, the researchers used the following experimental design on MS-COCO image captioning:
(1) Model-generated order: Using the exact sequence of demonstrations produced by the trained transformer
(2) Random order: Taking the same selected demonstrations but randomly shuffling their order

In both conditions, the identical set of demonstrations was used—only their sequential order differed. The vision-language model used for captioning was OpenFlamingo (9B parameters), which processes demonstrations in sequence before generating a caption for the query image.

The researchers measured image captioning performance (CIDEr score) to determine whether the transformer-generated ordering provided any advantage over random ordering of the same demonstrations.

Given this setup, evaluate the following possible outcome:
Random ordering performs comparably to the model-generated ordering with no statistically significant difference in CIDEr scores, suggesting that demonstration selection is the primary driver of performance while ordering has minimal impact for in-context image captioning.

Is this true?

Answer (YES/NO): NO